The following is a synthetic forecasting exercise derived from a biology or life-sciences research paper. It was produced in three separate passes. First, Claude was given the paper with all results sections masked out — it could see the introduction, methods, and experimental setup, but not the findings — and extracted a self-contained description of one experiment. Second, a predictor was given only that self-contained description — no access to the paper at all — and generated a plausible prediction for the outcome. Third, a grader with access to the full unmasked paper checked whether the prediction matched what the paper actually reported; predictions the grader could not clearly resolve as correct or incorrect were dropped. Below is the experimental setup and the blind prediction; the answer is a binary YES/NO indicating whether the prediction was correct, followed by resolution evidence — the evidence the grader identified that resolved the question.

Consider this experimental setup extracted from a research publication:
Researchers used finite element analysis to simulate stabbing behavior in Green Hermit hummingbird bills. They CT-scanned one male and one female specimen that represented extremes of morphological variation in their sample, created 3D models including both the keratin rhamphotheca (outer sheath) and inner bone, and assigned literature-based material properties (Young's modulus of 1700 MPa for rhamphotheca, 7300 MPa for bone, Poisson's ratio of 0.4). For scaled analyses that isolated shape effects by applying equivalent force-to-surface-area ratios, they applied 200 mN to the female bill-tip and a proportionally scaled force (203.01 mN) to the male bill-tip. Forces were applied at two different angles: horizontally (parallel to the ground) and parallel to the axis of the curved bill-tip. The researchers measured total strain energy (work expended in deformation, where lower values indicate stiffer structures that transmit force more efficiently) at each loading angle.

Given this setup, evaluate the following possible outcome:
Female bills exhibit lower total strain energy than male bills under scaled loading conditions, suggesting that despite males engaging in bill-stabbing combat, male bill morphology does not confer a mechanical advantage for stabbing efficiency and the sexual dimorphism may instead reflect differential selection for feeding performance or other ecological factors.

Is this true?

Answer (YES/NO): NO